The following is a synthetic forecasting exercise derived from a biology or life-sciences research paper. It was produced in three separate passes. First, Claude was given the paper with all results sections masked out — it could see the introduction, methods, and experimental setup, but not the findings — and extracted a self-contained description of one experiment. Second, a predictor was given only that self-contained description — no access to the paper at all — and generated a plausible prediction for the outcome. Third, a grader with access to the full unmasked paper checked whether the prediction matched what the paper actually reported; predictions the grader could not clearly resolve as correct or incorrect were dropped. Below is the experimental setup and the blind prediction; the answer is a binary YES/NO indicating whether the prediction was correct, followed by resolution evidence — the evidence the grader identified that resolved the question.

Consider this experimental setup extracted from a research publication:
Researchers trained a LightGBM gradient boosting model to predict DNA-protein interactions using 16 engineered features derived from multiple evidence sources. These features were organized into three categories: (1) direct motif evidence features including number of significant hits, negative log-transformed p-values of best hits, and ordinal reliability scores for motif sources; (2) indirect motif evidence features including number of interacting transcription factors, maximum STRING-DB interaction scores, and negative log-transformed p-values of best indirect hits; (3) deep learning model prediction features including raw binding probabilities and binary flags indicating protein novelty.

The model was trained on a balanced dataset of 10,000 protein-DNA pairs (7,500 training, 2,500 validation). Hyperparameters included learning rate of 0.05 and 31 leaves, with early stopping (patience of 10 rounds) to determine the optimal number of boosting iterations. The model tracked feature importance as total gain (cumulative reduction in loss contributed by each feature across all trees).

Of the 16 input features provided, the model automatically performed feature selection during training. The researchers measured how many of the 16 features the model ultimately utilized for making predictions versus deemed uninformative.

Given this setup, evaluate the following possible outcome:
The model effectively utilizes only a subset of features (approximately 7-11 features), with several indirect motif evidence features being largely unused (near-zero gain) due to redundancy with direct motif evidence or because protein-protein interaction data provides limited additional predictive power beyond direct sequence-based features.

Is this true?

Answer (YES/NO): NO